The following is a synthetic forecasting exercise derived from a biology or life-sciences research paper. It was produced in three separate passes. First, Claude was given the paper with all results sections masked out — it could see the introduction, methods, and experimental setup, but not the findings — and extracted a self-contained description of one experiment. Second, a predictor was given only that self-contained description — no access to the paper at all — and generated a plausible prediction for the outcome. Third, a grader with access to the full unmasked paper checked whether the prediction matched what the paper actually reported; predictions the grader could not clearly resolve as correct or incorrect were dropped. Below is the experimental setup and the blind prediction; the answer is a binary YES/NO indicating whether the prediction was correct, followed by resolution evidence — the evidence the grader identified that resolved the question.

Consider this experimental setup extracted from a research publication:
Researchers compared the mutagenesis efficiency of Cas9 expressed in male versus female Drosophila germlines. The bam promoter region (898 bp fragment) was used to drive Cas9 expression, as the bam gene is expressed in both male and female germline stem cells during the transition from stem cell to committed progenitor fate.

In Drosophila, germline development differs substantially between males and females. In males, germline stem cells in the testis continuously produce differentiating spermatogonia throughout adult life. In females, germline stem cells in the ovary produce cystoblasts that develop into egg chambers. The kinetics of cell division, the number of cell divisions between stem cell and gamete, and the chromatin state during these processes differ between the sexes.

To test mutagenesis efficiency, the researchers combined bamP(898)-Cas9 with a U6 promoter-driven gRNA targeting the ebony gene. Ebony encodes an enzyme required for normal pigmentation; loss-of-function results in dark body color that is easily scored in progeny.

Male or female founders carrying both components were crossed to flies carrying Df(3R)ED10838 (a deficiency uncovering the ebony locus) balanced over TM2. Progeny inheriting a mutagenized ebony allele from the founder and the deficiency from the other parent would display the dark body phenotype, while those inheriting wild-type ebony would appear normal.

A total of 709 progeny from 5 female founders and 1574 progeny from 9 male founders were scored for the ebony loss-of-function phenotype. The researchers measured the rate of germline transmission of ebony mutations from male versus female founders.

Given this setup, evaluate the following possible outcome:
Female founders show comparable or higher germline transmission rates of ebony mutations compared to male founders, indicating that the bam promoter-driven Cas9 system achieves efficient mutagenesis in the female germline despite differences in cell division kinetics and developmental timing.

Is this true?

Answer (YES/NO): NO